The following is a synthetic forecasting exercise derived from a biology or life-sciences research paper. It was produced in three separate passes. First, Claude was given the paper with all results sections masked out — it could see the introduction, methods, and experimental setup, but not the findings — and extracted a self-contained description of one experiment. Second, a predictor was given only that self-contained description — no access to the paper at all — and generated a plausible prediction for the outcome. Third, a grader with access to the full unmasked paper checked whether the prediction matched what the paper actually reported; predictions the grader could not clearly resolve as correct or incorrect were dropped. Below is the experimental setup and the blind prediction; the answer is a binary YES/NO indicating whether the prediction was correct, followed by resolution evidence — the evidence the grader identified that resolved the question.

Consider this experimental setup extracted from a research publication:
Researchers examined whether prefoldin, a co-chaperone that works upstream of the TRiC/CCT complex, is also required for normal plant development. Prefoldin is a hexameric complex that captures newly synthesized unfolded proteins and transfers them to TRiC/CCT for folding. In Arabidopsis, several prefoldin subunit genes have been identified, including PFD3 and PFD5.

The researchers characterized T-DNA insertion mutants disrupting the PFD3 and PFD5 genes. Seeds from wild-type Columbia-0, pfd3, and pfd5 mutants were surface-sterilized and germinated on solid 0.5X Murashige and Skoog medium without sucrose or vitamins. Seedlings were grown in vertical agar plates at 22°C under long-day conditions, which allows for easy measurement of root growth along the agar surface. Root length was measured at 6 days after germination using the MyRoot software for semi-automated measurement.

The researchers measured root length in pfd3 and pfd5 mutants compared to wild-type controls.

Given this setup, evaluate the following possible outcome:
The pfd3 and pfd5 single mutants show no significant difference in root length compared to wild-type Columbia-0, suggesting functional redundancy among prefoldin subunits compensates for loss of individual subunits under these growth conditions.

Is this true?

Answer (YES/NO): NO